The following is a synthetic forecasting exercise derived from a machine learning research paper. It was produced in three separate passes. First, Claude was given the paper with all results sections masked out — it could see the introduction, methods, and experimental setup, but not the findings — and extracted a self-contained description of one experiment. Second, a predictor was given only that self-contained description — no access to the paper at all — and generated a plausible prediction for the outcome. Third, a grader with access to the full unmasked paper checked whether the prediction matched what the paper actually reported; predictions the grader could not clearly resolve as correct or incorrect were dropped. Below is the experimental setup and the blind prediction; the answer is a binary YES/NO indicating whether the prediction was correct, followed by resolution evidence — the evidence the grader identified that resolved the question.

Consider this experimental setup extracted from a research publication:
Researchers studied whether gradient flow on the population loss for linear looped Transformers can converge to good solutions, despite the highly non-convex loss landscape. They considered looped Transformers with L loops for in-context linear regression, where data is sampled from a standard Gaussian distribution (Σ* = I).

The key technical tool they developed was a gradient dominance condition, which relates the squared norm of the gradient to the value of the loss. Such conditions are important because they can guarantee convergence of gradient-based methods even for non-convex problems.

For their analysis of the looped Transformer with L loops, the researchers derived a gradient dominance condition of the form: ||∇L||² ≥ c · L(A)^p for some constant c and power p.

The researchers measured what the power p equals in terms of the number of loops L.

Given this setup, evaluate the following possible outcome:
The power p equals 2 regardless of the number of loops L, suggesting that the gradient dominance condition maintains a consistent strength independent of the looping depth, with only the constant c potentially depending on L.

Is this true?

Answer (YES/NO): NO